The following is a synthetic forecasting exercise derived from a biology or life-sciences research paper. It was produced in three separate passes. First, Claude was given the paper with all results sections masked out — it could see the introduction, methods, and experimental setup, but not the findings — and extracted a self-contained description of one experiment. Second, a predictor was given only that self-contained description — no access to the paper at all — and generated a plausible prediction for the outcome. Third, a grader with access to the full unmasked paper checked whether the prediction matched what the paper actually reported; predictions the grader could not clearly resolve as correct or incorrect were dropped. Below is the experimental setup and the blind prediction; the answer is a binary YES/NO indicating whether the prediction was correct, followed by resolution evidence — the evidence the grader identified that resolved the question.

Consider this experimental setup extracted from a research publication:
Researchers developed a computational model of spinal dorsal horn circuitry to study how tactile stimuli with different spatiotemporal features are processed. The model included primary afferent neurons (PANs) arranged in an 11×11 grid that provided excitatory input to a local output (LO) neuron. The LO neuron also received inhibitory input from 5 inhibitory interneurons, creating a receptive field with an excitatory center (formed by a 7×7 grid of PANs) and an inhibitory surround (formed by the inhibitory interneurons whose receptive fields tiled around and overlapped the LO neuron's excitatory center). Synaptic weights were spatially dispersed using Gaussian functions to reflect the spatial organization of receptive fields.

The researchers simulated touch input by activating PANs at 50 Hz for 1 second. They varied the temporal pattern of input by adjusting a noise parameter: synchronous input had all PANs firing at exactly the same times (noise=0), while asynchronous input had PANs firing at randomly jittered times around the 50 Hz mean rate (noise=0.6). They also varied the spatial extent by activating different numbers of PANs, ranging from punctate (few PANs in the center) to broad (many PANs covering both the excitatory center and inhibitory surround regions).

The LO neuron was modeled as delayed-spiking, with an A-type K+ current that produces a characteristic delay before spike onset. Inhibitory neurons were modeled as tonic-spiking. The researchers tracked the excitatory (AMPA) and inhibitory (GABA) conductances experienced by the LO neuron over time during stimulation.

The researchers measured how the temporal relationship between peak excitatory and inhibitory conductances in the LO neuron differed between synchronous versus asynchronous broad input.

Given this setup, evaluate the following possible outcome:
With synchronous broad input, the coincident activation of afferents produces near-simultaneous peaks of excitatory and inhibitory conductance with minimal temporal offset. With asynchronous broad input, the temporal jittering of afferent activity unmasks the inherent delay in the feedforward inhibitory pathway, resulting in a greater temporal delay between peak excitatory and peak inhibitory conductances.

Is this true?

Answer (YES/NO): NO